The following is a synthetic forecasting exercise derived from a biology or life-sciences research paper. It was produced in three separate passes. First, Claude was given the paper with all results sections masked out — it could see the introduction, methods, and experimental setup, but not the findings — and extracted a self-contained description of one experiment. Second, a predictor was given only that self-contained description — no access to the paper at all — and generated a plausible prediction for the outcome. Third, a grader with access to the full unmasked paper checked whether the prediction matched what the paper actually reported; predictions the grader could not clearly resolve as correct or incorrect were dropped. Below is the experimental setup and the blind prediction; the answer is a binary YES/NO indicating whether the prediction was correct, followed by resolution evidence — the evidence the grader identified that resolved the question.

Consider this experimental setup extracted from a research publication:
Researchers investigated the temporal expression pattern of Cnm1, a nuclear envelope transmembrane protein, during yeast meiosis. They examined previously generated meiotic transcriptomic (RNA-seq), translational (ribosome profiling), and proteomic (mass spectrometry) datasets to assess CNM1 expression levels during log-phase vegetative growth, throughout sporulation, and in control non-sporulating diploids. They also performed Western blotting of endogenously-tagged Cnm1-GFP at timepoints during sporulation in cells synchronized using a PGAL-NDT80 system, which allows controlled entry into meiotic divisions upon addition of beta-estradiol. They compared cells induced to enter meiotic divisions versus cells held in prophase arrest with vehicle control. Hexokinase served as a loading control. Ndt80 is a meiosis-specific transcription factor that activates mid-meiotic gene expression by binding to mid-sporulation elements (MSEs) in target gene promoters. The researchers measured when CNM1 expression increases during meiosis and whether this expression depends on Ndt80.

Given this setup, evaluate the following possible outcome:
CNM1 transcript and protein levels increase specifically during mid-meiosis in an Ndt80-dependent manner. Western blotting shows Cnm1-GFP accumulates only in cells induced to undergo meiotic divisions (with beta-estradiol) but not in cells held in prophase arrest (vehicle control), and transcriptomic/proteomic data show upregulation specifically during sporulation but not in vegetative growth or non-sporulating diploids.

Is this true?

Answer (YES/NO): YES